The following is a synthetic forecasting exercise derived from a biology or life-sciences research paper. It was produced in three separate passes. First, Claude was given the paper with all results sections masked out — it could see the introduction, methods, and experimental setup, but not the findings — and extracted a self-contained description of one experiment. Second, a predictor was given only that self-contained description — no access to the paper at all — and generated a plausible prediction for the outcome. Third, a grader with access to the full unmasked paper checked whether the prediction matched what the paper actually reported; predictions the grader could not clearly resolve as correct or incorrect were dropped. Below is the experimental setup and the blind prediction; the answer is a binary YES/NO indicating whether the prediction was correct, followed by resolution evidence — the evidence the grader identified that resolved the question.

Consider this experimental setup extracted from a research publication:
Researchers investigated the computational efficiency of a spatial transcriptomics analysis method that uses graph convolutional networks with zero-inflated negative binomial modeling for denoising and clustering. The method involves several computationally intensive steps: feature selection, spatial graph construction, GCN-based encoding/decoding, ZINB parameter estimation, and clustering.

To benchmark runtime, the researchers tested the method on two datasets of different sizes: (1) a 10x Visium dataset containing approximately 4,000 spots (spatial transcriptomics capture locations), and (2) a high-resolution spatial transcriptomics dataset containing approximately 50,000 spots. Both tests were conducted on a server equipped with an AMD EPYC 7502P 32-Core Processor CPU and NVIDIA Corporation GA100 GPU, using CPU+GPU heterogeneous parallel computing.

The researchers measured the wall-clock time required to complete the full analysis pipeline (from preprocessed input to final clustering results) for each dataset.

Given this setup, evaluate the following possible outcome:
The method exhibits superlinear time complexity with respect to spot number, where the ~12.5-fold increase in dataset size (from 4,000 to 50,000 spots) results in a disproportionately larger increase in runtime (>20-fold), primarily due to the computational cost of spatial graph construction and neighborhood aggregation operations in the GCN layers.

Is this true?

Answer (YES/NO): NO